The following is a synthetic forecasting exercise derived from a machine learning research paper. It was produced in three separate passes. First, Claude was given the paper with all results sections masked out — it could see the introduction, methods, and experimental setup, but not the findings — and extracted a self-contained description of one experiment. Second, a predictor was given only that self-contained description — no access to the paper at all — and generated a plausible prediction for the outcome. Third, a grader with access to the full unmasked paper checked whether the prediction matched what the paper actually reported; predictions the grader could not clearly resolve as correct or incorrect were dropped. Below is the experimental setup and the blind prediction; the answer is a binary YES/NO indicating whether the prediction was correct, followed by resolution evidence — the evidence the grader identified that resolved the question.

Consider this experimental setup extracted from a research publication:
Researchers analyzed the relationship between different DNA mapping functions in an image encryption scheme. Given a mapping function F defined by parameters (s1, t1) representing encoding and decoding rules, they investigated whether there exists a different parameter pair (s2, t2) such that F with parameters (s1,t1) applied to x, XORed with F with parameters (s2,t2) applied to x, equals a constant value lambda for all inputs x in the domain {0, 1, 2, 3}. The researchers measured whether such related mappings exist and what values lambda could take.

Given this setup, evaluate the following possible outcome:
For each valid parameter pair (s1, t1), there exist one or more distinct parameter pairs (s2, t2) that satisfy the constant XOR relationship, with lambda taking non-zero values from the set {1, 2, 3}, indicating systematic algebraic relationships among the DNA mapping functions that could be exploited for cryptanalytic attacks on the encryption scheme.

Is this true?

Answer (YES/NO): YES